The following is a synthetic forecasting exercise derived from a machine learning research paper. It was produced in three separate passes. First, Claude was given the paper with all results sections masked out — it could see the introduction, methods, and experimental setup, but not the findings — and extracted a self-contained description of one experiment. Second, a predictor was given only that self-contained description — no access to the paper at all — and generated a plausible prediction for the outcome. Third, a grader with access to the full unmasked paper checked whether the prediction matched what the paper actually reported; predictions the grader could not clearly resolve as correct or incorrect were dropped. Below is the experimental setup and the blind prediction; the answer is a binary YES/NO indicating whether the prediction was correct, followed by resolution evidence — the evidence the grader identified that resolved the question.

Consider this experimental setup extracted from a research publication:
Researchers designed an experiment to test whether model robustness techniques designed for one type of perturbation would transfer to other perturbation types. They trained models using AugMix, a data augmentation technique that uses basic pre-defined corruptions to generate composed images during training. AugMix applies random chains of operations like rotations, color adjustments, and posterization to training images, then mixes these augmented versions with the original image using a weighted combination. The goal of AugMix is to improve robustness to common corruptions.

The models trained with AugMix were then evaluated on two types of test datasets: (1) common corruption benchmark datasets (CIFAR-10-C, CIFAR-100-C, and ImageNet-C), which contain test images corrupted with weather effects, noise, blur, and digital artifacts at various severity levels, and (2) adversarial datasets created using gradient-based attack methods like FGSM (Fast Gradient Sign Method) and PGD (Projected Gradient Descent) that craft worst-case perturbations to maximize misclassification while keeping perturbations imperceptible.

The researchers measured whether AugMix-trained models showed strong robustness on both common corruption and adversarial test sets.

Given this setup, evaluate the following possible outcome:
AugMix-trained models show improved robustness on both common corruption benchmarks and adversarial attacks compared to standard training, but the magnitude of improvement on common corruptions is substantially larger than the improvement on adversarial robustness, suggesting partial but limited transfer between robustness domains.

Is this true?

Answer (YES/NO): NO